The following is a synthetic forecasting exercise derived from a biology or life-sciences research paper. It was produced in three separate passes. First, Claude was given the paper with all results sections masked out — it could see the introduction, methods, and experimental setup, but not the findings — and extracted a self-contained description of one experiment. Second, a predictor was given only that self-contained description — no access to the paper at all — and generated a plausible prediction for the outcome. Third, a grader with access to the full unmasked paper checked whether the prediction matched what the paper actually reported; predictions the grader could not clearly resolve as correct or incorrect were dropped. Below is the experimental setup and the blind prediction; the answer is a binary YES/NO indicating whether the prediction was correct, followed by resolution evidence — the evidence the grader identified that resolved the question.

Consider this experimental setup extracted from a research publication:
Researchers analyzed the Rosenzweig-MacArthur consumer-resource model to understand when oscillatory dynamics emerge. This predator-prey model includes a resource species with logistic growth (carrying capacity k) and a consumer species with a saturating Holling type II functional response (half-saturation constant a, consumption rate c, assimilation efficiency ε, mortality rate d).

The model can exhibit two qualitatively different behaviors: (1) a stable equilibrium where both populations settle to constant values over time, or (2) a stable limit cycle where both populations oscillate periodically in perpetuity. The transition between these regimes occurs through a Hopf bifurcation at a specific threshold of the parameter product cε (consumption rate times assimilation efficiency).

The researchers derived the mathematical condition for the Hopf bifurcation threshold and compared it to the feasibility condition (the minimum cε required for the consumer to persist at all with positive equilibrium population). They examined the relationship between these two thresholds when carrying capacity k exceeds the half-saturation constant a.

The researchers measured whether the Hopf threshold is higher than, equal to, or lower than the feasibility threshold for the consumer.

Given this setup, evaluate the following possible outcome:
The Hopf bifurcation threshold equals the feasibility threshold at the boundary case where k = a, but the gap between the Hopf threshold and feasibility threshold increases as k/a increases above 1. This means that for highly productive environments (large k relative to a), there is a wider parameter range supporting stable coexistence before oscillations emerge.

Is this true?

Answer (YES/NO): NO